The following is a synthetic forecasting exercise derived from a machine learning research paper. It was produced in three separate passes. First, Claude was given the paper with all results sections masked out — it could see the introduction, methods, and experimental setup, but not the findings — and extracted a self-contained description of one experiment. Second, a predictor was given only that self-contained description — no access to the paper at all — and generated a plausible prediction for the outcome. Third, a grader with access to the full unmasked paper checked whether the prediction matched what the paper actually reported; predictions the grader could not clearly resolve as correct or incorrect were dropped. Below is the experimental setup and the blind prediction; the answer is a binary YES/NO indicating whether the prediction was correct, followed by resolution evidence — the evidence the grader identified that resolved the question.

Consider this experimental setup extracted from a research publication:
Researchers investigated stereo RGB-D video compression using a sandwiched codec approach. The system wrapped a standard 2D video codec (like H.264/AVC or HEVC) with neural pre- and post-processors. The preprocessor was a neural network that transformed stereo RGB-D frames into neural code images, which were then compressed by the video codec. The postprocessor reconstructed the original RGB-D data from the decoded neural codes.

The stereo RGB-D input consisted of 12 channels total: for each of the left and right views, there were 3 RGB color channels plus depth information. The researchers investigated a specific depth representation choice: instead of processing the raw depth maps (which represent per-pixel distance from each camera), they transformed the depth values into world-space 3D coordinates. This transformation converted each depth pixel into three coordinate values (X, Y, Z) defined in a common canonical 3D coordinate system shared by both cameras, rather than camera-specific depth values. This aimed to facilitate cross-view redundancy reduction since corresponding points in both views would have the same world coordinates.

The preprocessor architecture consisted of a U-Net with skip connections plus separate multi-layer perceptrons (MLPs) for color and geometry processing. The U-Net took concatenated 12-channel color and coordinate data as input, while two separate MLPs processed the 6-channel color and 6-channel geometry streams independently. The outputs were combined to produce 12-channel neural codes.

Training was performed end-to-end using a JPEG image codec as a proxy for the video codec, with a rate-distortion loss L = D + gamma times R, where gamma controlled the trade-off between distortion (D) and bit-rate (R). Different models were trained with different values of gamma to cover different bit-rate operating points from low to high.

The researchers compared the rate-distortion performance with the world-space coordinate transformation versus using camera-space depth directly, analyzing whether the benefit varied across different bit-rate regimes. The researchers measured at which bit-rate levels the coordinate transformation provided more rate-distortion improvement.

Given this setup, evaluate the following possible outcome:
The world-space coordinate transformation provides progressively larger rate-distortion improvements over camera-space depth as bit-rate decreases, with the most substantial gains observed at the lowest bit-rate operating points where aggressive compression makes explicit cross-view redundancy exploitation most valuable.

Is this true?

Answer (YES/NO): NO